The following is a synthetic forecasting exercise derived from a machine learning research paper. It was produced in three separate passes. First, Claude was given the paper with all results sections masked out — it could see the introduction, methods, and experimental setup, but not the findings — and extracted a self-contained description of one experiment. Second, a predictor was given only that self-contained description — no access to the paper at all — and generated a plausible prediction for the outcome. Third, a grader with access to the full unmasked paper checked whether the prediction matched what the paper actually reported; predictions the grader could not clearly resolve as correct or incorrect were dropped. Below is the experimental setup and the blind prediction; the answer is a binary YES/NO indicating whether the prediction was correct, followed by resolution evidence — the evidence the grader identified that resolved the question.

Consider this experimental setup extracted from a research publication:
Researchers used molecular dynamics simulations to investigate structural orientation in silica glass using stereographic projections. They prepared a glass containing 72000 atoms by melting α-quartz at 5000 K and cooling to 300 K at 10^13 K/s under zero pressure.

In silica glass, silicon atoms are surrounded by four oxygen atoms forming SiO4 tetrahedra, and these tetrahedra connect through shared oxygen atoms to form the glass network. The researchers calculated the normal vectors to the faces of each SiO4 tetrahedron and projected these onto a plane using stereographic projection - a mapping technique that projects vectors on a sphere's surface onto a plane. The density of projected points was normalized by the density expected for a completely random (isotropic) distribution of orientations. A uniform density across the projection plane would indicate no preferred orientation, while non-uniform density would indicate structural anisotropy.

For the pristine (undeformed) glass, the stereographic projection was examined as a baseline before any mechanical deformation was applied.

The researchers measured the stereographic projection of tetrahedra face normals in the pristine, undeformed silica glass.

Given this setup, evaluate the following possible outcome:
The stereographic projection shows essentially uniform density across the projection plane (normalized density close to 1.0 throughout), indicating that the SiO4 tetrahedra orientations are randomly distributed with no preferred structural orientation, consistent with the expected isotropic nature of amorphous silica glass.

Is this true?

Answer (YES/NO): YES